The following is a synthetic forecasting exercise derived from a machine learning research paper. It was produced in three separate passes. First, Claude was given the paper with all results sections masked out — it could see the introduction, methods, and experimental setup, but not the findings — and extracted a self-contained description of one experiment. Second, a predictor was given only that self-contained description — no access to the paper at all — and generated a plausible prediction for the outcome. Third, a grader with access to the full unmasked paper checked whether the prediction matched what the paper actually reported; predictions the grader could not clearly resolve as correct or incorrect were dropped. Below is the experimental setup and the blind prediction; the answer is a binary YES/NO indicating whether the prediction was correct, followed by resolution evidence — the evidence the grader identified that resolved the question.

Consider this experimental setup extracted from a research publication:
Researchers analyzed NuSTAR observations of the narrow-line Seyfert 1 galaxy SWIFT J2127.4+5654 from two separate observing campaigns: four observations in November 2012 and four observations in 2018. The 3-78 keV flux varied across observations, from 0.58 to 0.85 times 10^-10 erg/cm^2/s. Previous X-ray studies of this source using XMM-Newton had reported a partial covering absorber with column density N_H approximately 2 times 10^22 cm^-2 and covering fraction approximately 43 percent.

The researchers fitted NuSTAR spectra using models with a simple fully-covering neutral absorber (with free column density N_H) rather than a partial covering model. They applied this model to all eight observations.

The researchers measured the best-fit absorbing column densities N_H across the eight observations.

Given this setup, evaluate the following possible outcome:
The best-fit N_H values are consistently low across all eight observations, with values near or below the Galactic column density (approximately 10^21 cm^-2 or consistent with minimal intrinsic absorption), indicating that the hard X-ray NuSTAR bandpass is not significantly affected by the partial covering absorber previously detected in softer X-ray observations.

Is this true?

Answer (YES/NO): NO